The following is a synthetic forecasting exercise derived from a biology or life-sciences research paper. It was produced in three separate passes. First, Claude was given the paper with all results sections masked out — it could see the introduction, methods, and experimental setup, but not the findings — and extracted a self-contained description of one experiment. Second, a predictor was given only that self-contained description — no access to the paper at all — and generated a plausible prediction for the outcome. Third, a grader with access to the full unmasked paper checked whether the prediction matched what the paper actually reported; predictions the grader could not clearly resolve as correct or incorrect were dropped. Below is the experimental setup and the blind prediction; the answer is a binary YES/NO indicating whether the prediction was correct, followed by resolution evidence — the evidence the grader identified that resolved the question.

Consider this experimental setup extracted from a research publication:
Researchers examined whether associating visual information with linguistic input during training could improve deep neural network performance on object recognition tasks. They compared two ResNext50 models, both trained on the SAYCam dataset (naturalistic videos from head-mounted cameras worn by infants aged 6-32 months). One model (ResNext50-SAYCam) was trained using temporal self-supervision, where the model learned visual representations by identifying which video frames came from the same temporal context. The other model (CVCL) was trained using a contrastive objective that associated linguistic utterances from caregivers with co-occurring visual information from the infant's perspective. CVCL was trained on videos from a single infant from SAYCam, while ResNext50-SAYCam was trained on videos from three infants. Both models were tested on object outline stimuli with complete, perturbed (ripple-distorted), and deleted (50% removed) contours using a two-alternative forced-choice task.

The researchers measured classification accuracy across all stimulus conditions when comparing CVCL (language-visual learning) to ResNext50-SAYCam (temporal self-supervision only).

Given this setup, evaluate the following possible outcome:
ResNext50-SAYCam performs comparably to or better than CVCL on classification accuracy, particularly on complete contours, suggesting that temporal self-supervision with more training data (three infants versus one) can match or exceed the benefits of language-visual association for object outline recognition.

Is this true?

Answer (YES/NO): NO